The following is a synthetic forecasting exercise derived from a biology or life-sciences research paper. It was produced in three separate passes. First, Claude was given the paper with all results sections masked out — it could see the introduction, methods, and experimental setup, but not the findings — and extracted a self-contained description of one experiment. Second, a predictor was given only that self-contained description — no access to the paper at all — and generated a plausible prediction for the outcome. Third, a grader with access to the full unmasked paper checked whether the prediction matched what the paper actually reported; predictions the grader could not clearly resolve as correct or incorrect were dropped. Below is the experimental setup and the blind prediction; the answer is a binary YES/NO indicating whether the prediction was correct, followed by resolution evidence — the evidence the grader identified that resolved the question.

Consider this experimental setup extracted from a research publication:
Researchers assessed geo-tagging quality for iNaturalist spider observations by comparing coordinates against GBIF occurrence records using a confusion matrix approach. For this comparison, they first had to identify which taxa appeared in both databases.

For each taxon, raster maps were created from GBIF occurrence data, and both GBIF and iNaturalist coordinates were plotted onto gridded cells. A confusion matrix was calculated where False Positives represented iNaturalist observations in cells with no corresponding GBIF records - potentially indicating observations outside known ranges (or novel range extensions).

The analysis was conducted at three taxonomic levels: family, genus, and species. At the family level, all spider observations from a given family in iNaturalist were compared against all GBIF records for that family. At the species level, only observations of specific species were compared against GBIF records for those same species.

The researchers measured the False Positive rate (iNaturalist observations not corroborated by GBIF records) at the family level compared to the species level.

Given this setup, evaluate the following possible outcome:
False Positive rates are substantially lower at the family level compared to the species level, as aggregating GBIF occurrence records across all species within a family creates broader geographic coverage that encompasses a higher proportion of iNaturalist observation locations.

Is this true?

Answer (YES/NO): NO